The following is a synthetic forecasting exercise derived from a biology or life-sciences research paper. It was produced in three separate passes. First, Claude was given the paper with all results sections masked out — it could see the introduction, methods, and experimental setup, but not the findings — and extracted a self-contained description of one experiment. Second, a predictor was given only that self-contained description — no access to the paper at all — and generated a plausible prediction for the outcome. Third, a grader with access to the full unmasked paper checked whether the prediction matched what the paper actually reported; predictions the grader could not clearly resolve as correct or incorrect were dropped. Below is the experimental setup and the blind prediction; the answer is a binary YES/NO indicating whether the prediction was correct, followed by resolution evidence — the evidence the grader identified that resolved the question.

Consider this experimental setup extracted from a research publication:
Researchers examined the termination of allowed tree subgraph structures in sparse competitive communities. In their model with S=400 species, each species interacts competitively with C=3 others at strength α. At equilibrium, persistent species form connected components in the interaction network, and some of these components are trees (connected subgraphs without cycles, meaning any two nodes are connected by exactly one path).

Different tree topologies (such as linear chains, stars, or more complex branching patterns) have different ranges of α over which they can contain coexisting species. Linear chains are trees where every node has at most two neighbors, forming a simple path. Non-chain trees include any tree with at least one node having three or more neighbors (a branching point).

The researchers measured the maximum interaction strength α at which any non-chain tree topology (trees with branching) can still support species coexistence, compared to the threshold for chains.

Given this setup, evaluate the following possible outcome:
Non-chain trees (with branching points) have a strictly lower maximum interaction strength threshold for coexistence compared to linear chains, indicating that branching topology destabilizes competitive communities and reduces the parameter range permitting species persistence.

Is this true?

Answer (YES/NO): YES